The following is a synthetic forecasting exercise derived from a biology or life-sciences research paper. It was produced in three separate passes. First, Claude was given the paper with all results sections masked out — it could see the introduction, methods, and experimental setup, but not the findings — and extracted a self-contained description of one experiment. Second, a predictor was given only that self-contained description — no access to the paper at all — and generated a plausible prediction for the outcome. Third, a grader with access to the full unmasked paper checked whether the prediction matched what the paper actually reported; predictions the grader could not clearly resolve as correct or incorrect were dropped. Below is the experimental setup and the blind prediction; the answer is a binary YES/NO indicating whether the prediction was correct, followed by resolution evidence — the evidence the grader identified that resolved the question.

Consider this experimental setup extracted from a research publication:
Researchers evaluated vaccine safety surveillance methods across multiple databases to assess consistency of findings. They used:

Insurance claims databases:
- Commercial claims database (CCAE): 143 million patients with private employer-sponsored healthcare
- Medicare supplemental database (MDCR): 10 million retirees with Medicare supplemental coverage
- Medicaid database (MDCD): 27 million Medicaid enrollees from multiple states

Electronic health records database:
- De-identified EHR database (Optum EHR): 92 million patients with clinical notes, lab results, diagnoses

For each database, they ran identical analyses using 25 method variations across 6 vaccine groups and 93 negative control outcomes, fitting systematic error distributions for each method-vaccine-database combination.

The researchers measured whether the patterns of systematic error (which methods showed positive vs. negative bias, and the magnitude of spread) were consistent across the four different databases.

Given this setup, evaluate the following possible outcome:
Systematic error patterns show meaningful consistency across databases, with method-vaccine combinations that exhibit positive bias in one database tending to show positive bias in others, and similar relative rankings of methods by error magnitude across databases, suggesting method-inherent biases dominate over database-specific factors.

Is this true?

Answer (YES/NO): YES